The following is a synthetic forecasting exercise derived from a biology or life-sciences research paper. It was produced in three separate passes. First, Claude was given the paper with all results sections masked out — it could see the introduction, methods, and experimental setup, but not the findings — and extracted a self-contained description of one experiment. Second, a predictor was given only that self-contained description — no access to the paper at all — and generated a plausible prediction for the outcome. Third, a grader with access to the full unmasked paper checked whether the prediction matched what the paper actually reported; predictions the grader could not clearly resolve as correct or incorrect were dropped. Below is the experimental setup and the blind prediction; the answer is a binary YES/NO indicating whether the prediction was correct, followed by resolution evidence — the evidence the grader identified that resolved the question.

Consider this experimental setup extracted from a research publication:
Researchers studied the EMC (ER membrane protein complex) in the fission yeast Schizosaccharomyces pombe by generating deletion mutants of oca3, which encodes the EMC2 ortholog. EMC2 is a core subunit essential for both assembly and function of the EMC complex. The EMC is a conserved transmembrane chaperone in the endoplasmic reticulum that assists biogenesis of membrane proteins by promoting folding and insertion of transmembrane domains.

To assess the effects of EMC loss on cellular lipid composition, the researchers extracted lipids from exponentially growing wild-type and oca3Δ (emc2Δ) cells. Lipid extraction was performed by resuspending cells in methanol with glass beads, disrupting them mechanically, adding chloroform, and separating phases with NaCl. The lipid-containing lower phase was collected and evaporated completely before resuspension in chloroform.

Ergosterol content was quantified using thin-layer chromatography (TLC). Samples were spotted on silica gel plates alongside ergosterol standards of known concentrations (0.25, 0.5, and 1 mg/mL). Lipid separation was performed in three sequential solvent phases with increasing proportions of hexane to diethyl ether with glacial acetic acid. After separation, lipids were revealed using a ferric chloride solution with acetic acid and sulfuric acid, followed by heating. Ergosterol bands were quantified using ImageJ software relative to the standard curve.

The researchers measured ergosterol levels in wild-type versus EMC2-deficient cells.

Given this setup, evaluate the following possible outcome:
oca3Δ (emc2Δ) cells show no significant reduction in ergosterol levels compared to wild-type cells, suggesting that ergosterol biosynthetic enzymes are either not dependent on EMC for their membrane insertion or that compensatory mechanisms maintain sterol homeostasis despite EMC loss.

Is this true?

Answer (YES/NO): NO